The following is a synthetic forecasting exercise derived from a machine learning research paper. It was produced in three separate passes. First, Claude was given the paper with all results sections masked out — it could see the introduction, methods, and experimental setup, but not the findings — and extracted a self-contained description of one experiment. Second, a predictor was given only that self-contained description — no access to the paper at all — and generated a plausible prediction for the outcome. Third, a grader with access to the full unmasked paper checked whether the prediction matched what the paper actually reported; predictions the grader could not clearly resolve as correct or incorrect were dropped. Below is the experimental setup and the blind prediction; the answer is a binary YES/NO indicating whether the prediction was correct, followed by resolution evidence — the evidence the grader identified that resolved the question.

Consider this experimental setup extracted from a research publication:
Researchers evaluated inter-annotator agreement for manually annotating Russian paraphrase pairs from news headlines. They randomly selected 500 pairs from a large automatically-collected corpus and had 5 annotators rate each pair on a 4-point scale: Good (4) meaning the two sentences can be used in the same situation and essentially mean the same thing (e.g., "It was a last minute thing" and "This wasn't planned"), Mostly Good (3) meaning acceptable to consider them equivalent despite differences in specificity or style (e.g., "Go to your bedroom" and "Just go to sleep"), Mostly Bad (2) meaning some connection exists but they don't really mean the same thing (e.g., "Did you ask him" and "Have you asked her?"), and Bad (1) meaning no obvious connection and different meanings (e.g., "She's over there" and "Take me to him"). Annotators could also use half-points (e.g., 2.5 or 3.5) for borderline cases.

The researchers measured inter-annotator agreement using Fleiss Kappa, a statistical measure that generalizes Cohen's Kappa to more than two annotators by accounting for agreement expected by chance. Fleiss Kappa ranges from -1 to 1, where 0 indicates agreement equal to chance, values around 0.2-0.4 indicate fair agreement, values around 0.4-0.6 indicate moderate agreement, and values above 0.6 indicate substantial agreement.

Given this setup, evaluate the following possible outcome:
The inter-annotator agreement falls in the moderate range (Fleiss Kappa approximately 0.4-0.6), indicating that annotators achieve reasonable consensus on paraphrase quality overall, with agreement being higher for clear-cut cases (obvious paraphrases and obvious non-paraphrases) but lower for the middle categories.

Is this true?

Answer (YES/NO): NO